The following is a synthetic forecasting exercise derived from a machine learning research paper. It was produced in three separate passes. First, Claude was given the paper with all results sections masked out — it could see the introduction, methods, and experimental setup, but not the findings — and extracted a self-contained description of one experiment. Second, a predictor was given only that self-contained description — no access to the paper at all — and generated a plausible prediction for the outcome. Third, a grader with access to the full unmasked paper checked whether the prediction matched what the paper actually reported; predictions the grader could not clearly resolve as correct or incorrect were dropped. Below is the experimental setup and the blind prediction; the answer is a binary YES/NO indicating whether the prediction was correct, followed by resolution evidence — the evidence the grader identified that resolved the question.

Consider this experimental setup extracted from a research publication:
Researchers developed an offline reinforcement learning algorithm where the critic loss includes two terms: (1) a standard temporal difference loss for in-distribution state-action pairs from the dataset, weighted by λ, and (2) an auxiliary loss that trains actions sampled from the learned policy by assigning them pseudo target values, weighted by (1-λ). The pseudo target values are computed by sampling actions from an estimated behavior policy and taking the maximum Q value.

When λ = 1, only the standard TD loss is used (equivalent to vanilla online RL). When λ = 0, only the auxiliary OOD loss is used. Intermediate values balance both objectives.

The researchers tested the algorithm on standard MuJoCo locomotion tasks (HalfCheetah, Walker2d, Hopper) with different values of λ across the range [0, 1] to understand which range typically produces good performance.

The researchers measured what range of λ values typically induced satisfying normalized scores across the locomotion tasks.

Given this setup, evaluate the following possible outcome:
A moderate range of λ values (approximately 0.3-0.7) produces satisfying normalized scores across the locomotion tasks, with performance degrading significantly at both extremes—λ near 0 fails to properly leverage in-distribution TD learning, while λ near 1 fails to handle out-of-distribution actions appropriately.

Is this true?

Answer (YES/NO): NO